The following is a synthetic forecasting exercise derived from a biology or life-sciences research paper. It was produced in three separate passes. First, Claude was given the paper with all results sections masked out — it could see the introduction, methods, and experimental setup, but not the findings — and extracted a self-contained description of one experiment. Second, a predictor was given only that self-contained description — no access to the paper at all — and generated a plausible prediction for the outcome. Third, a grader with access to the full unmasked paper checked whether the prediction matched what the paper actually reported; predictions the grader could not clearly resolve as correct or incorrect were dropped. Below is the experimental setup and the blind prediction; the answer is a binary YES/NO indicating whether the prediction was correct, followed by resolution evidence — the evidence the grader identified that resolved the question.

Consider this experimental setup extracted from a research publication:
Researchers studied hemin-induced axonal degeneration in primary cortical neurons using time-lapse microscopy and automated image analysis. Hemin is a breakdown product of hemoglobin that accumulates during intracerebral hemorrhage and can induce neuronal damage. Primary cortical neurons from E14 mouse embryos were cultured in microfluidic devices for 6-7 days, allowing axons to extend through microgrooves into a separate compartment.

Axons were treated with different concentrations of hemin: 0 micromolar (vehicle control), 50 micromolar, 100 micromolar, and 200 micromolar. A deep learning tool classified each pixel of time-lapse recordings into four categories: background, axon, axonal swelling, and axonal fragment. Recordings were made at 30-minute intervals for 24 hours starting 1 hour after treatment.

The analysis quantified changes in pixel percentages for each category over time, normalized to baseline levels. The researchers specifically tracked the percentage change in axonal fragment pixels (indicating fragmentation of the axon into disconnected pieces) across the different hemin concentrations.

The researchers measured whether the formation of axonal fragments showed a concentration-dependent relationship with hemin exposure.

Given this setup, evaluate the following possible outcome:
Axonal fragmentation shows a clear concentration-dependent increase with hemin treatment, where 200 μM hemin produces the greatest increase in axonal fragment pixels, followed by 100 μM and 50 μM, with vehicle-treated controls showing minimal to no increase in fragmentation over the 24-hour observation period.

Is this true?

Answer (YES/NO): NO